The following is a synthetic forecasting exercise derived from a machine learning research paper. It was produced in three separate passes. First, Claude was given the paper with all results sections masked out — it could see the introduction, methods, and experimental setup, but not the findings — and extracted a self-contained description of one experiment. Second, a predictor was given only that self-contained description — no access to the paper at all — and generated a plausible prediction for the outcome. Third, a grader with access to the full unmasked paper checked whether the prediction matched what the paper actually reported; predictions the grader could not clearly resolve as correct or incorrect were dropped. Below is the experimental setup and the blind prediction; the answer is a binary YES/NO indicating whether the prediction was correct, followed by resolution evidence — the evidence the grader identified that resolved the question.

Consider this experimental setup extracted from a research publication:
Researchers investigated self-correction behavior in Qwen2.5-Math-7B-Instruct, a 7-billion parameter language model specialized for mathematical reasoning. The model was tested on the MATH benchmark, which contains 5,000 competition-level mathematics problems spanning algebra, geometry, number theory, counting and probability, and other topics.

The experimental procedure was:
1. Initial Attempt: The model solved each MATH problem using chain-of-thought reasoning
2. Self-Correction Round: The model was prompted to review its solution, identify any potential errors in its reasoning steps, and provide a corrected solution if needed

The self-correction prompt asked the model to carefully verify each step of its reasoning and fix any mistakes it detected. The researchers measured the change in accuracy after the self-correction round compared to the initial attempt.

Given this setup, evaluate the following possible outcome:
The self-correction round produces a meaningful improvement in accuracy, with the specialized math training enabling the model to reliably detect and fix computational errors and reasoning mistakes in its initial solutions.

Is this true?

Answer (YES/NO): NO